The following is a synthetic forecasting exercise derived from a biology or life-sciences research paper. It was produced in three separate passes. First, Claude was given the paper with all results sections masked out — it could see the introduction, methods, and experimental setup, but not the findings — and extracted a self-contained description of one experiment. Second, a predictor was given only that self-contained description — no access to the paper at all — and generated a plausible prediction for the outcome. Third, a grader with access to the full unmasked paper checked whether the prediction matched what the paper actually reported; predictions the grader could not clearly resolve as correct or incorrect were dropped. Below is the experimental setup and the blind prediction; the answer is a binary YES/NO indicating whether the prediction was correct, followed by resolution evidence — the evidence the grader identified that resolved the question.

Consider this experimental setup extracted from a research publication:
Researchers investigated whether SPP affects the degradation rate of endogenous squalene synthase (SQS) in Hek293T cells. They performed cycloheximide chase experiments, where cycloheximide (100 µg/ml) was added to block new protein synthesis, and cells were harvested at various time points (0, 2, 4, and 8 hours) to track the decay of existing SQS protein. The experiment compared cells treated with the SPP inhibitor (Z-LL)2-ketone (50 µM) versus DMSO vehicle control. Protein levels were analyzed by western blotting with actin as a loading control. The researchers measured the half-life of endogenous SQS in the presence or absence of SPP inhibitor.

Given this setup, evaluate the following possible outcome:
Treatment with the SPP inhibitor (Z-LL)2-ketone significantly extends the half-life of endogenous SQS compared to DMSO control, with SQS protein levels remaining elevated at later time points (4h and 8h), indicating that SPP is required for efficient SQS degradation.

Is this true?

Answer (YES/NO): YES